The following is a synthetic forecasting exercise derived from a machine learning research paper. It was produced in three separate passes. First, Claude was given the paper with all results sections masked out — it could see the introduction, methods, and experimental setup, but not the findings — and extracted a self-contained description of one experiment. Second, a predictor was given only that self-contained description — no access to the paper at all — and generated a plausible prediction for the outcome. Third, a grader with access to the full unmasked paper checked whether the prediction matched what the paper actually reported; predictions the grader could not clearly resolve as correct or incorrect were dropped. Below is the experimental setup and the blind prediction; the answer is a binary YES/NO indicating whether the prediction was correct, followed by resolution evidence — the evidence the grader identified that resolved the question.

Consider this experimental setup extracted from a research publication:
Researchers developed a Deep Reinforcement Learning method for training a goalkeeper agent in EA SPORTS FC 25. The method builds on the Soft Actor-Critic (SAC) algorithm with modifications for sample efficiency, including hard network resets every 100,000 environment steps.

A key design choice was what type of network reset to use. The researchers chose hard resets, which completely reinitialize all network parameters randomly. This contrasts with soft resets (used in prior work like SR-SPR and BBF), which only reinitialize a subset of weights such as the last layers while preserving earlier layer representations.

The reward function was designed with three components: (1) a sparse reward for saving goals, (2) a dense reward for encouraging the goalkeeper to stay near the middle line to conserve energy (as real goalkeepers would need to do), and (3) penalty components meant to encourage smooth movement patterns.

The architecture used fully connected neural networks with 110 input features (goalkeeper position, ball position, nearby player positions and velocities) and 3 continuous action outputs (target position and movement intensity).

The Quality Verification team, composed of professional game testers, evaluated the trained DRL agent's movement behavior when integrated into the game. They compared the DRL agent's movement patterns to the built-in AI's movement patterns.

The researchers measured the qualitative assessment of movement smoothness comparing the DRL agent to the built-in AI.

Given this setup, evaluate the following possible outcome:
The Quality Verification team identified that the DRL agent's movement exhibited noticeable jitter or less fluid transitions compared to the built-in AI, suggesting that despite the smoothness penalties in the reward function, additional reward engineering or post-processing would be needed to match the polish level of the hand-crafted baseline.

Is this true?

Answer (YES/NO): YES